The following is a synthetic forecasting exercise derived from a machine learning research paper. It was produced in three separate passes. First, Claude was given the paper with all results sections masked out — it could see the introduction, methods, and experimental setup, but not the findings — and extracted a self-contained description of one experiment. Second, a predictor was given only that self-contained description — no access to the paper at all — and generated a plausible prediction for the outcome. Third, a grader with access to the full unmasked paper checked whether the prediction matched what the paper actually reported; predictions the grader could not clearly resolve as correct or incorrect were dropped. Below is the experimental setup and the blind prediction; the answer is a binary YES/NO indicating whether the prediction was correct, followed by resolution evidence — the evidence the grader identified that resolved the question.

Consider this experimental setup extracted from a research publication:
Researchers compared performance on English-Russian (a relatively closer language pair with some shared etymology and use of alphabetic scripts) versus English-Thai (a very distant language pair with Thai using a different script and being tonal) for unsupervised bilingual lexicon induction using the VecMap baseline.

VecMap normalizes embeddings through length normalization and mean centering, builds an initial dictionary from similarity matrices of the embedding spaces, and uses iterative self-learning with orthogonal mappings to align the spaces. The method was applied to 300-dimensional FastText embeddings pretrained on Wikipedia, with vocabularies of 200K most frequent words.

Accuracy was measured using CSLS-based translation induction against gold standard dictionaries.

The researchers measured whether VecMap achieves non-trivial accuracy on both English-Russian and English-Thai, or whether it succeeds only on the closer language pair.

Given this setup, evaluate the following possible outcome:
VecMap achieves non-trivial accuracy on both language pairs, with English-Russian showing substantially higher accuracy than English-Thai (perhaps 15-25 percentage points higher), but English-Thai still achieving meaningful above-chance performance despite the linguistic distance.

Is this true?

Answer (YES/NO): NO